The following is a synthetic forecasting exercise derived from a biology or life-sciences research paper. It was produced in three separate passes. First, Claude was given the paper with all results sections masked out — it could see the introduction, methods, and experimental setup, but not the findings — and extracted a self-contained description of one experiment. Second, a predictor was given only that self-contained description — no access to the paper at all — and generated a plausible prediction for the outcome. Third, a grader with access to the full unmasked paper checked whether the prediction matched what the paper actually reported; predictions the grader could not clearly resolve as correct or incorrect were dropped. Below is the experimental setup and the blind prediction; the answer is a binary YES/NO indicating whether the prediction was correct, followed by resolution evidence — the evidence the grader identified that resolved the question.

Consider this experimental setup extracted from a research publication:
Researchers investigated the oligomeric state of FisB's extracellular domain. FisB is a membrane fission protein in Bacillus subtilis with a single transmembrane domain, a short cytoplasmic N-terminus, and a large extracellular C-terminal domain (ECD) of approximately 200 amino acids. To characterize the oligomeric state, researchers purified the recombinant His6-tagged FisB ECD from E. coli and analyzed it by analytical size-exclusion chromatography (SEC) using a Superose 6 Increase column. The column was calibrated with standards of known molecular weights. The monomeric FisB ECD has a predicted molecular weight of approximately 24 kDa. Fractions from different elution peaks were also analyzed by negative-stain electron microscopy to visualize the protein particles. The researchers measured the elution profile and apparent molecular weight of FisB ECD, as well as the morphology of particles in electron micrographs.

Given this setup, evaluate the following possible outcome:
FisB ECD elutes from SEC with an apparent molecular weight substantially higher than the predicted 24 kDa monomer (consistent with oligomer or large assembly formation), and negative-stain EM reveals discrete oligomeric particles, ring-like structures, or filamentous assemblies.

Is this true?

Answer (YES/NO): YES